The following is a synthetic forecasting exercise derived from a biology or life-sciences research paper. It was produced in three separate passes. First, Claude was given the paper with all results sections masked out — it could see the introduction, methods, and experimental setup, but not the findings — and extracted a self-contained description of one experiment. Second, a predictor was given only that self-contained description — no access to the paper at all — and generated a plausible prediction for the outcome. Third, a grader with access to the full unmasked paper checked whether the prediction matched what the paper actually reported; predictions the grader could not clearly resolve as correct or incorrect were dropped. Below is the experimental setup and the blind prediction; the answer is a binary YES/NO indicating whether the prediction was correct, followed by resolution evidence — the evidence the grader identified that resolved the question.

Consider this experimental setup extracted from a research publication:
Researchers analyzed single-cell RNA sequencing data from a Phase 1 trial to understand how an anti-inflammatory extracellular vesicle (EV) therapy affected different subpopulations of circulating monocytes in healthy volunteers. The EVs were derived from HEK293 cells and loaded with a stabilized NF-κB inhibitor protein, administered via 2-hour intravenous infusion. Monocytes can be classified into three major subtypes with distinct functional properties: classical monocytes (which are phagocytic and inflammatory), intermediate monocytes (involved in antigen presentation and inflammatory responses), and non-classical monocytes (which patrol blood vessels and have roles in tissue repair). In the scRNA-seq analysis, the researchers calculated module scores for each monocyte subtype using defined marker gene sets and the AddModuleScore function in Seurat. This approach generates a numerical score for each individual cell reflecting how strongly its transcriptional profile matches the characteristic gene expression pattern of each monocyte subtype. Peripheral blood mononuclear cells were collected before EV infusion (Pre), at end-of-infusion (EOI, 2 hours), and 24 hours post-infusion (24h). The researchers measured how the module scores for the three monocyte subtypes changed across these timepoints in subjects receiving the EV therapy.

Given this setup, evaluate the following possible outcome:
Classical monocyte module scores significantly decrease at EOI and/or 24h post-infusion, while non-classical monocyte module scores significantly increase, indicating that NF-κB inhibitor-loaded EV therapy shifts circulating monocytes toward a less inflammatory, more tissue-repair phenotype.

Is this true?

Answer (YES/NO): NO